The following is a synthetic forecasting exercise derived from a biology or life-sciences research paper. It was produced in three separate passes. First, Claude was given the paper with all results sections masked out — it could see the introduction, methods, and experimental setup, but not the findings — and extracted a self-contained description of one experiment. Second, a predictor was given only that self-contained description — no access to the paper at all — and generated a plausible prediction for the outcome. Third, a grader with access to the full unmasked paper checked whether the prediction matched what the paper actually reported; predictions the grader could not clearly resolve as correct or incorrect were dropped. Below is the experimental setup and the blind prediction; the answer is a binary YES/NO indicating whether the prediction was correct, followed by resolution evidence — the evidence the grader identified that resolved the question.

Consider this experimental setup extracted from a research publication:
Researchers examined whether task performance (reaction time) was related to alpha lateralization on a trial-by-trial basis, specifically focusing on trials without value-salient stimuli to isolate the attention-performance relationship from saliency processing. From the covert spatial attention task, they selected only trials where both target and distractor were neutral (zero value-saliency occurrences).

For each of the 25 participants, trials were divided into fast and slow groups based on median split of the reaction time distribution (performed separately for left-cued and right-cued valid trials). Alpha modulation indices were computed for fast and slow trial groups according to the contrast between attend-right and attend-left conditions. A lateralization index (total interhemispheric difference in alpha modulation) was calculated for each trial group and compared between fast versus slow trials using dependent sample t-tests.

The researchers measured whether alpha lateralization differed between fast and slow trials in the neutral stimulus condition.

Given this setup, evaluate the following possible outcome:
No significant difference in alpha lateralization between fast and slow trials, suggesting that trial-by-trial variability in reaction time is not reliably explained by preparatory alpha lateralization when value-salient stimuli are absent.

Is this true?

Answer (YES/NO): NO